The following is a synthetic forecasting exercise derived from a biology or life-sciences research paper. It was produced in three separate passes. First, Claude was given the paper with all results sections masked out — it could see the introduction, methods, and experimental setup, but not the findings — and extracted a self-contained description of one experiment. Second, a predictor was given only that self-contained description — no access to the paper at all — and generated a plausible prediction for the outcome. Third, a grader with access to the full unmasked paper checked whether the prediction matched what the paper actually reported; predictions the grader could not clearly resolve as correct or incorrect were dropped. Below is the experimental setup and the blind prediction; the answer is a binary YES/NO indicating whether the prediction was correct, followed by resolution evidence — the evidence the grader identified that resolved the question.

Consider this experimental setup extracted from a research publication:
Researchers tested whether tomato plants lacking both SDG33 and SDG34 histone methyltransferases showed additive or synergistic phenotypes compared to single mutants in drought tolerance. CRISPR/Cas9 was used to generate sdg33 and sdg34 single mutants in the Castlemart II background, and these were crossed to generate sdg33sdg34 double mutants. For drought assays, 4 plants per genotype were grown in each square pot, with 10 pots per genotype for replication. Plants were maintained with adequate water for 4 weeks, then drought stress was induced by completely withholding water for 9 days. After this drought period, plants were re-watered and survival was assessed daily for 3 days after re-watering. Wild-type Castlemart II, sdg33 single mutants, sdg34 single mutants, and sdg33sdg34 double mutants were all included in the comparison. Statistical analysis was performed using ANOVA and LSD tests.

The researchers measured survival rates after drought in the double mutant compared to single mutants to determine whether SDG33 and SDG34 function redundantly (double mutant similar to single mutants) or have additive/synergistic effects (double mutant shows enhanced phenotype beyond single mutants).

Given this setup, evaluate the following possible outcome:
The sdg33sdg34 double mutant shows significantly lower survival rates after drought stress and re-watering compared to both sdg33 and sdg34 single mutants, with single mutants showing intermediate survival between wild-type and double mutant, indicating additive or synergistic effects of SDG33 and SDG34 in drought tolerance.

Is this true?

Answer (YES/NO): NO